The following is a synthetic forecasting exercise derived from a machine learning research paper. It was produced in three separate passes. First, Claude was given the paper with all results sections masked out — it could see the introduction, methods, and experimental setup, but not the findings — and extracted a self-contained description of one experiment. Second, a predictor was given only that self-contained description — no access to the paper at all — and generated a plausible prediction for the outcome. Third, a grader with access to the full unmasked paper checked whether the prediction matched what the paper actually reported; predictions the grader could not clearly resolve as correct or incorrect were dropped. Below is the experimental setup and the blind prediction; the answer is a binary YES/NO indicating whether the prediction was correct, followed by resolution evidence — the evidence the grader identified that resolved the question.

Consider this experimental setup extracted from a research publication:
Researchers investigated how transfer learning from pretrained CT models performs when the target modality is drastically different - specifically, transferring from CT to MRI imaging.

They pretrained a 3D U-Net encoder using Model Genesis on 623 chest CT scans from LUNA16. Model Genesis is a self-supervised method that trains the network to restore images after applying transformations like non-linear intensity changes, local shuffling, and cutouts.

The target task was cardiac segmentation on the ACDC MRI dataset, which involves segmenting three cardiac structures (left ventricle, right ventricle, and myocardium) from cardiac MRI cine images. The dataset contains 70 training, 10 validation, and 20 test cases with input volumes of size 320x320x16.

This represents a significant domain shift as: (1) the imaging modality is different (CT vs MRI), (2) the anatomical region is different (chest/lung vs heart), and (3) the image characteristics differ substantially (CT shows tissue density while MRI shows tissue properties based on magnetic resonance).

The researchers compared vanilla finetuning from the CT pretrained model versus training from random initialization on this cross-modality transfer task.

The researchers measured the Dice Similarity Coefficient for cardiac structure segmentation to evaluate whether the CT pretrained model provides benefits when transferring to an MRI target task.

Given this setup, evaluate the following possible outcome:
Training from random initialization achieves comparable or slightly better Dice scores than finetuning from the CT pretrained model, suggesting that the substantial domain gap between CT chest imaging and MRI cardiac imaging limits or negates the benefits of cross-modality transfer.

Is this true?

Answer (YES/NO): NO